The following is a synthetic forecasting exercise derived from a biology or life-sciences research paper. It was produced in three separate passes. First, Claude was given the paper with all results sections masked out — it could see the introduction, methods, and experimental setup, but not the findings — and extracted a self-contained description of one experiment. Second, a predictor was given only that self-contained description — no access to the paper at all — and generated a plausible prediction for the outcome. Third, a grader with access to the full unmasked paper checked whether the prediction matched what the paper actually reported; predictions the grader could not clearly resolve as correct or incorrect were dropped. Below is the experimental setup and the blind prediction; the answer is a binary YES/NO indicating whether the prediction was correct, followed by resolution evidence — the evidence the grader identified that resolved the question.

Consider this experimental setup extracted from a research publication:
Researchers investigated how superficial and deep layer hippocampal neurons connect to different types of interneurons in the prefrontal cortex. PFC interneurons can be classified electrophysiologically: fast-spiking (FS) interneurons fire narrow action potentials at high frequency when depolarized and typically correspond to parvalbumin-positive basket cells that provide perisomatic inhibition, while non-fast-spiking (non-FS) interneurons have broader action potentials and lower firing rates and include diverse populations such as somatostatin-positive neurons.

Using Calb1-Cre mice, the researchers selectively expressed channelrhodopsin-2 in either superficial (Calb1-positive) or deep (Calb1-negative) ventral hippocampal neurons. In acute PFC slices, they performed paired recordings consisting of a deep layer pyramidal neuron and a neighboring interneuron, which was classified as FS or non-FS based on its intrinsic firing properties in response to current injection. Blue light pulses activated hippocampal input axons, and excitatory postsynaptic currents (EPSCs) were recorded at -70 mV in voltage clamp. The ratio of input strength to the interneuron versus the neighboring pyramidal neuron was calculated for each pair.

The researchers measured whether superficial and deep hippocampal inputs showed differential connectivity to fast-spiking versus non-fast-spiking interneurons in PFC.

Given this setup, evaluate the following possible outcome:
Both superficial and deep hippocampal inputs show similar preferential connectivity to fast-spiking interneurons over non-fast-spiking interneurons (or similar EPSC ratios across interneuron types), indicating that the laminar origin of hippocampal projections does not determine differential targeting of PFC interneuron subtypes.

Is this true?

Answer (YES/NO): NO